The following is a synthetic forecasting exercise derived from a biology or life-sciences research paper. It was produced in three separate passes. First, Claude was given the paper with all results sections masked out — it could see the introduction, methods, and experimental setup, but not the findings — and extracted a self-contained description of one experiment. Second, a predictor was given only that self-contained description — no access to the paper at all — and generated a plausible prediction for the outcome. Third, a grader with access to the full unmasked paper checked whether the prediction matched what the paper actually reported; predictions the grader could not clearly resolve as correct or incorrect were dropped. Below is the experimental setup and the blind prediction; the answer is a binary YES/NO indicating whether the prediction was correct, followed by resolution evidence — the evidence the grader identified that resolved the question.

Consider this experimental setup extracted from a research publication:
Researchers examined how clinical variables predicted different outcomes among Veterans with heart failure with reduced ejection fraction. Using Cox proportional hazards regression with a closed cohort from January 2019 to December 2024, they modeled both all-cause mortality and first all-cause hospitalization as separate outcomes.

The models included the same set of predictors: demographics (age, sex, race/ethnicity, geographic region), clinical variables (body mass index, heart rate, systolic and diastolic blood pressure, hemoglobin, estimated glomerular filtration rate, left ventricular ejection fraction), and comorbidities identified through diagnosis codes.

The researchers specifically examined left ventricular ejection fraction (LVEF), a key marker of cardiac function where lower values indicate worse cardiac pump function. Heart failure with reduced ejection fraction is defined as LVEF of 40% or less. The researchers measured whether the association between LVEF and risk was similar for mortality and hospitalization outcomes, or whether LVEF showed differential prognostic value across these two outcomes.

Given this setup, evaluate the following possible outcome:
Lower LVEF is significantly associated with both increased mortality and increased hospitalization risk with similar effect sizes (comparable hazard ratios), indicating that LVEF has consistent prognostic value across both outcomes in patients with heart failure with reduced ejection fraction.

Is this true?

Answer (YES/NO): NO